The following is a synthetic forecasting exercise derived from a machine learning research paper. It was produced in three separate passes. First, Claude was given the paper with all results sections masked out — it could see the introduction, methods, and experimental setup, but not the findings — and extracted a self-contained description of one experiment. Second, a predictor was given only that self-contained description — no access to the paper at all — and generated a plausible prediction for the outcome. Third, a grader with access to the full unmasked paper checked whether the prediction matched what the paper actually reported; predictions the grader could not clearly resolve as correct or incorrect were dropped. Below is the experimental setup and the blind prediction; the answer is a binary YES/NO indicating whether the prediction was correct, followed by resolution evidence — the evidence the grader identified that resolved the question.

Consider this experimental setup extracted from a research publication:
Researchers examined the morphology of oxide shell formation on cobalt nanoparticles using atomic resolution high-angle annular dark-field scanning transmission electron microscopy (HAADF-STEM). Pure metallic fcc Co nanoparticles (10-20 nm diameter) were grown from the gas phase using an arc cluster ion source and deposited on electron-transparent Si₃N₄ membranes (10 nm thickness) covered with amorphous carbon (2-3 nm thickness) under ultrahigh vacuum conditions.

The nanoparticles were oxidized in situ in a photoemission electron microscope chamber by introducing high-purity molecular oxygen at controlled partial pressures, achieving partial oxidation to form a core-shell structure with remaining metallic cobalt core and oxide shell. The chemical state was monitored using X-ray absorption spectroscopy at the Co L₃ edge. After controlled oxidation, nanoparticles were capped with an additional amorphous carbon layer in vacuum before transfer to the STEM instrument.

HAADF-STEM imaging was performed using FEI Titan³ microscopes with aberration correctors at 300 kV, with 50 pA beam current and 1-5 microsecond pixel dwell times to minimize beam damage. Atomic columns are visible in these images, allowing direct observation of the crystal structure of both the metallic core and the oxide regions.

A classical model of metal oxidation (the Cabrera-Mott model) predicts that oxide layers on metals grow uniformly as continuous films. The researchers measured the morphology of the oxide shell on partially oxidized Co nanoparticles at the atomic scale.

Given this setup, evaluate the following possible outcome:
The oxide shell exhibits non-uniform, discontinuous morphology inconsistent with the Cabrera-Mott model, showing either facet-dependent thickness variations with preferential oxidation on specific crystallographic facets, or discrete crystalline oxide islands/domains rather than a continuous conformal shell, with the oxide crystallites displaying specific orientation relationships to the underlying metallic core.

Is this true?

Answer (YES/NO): NO